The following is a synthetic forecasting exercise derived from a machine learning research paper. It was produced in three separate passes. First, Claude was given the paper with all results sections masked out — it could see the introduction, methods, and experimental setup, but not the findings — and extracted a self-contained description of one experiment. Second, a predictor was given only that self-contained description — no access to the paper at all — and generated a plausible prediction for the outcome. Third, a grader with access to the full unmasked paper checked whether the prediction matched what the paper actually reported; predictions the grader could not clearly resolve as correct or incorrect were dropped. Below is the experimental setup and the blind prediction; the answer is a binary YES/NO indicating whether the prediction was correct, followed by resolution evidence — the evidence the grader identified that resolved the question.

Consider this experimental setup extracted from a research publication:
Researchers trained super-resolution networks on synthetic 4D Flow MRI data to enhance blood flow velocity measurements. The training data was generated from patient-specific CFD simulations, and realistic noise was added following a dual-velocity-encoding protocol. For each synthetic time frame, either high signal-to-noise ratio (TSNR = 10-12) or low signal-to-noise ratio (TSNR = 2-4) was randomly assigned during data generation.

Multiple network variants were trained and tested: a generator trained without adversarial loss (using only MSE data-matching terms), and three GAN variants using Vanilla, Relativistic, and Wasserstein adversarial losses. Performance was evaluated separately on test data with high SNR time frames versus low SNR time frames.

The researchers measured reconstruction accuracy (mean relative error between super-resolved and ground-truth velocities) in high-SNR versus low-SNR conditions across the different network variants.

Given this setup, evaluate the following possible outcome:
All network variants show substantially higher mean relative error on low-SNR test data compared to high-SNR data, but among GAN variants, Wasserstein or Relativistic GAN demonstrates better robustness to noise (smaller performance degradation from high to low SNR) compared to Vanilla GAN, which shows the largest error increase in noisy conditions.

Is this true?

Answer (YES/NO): YES